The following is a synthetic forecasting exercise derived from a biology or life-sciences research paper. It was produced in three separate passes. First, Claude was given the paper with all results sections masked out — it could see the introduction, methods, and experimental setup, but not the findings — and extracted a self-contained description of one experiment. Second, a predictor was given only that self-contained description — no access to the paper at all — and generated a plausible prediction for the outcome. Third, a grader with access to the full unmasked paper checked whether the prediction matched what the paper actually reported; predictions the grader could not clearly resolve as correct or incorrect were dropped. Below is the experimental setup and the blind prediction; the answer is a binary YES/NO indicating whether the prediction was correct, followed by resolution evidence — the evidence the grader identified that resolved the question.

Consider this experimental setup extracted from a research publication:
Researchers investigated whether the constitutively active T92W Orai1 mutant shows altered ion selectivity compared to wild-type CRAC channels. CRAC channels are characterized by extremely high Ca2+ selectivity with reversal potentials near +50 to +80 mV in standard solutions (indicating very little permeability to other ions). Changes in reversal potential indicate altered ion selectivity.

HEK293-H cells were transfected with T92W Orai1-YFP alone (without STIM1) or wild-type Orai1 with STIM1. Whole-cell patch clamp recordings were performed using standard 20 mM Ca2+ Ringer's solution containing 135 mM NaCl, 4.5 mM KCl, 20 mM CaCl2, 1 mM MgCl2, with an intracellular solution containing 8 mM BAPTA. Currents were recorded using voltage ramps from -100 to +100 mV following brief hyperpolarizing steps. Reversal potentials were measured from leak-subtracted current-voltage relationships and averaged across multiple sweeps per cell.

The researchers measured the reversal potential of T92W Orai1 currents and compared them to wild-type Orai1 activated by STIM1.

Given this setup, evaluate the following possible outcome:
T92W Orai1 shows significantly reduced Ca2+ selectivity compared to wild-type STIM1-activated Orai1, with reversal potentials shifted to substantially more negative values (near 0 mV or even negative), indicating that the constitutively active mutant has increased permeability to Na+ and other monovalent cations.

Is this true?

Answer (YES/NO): NO